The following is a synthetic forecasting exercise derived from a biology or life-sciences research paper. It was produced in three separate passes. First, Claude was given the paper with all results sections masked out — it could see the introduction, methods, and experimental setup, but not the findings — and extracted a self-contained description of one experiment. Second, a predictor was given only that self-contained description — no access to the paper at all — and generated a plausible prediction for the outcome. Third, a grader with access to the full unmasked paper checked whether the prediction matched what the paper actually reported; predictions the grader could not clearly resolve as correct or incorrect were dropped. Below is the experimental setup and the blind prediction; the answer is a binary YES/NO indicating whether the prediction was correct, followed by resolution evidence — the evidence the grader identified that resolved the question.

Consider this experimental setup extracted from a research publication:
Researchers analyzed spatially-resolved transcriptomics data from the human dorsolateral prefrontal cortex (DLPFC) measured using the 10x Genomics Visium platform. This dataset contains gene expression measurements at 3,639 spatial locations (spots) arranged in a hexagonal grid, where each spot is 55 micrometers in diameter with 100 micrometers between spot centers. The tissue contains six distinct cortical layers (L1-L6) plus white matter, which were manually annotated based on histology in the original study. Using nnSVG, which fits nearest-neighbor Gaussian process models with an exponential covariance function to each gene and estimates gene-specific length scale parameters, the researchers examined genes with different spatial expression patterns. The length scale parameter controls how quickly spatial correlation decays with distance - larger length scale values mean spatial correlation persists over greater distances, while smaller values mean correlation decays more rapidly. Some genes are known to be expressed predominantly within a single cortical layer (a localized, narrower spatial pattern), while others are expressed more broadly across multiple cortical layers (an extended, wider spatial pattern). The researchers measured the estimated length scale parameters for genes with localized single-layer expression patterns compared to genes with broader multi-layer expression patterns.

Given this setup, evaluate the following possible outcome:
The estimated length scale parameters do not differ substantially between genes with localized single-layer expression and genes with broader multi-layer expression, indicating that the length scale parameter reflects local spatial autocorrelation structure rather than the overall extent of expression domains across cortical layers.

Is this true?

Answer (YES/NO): NO